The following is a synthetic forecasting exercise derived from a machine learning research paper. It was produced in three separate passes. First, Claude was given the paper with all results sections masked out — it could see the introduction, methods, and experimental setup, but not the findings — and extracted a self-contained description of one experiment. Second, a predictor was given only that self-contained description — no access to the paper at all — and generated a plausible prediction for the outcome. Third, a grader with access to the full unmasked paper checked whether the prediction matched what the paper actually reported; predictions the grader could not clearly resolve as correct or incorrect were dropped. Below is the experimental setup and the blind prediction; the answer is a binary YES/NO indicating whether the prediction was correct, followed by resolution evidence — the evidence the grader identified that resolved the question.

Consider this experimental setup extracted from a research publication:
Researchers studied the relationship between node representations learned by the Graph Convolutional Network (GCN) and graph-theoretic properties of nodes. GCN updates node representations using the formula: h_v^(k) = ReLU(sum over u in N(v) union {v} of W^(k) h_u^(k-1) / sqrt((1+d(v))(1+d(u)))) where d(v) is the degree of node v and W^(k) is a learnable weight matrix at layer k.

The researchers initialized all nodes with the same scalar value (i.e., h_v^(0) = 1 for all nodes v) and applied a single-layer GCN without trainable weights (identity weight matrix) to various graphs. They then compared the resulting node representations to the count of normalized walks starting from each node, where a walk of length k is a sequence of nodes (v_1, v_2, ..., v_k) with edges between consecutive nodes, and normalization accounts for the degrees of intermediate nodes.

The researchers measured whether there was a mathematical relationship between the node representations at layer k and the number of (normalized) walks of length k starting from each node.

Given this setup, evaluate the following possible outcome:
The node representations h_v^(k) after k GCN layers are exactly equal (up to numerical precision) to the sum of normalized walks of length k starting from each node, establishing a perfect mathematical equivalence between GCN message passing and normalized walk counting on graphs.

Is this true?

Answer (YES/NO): NO